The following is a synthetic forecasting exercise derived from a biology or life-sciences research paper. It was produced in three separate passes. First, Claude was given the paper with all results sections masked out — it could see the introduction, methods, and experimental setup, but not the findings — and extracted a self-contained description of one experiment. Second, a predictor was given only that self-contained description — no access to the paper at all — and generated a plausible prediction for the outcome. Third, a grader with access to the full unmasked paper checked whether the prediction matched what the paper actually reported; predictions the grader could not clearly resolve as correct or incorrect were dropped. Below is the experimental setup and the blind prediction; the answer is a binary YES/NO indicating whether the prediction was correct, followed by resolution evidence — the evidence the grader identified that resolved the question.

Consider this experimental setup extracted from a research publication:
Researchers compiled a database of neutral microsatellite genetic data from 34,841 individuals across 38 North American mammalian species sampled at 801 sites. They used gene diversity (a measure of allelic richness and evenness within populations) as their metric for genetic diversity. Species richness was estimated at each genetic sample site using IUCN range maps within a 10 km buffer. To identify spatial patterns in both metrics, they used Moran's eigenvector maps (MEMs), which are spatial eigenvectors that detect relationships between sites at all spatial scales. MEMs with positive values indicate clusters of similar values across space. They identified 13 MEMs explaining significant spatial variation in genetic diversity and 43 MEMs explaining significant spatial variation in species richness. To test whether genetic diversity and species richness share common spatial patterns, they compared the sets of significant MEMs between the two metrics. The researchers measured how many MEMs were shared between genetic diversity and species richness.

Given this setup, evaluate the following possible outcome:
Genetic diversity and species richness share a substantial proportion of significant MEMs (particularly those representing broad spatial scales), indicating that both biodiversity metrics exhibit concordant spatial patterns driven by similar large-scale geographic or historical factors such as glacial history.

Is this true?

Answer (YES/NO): NO